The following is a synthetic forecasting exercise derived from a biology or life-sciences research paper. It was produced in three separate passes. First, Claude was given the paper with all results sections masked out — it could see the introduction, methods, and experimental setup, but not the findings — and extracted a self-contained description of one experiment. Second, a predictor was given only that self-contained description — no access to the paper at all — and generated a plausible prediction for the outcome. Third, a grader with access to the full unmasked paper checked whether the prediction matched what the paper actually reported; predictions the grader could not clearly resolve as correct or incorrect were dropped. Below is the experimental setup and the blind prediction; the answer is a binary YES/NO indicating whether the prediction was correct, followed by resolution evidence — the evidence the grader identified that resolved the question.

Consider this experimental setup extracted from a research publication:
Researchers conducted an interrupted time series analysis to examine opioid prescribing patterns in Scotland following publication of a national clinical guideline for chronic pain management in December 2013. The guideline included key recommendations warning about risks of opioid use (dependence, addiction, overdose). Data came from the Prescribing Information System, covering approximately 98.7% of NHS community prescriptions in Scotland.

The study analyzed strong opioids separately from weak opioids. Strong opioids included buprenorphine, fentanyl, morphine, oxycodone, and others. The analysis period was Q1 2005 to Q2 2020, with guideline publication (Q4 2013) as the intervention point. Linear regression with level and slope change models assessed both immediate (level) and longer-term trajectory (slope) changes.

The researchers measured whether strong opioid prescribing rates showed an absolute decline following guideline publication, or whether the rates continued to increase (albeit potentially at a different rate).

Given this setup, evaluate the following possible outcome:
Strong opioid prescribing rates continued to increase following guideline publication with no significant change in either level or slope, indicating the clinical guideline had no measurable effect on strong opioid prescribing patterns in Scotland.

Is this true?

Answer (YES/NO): NO